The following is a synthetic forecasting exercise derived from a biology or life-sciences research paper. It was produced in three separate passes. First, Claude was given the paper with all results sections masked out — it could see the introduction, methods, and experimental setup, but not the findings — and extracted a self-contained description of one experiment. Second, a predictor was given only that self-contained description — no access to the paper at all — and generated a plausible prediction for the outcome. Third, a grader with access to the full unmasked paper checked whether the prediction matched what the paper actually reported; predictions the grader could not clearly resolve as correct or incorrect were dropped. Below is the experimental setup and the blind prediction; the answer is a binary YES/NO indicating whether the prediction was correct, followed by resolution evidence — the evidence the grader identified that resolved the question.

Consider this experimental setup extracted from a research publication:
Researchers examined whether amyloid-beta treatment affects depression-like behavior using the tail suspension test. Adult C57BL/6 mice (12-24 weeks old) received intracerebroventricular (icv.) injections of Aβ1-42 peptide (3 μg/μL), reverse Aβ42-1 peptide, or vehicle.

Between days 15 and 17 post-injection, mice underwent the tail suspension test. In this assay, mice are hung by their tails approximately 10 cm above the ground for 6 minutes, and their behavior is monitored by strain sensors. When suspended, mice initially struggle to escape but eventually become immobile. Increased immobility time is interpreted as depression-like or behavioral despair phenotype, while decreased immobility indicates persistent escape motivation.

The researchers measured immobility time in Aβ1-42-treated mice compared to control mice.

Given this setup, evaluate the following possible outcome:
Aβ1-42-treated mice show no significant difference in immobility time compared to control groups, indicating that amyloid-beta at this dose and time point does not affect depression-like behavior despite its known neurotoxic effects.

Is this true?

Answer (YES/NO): YES